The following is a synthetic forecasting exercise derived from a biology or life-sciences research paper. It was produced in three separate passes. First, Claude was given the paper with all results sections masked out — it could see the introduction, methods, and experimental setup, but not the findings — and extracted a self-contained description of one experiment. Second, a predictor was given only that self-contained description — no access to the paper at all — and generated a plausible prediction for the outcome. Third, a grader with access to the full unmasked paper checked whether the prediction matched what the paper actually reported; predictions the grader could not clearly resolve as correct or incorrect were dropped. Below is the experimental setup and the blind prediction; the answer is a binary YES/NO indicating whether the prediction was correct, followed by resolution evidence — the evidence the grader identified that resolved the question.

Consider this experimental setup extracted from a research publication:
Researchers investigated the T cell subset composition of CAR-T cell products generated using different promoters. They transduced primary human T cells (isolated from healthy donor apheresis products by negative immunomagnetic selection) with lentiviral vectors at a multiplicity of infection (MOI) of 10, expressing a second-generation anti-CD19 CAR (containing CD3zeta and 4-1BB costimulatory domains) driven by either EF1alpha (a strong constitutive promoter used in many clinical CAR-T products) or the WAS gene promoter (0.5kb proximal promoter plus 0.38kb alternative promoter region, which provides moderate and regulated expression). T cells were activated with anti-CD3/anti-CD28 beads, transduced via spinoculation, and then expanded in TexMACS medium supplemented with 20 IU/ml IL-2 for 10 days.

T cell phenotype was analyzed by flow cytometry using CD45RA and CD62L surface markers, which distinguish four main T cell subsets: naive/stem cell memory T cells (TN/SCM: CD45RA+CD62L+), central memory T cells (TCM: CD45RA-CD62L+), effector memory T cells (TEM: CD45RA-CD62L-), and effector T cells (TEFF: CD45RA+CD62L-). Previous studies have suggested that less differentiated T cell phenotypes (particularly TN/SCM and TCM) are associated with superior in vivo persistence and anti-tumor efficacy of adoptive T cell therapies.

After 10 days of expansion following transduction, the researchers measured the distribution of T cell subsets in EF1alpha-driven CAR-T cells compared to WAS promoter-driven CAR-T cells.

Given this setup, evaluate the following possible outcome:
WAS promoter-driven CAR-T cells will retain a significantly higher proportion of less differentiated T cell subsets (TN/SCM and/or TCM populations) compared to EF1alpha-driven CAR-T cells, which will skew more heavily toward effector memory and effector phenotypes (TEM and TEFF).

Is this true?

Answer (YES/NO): NO